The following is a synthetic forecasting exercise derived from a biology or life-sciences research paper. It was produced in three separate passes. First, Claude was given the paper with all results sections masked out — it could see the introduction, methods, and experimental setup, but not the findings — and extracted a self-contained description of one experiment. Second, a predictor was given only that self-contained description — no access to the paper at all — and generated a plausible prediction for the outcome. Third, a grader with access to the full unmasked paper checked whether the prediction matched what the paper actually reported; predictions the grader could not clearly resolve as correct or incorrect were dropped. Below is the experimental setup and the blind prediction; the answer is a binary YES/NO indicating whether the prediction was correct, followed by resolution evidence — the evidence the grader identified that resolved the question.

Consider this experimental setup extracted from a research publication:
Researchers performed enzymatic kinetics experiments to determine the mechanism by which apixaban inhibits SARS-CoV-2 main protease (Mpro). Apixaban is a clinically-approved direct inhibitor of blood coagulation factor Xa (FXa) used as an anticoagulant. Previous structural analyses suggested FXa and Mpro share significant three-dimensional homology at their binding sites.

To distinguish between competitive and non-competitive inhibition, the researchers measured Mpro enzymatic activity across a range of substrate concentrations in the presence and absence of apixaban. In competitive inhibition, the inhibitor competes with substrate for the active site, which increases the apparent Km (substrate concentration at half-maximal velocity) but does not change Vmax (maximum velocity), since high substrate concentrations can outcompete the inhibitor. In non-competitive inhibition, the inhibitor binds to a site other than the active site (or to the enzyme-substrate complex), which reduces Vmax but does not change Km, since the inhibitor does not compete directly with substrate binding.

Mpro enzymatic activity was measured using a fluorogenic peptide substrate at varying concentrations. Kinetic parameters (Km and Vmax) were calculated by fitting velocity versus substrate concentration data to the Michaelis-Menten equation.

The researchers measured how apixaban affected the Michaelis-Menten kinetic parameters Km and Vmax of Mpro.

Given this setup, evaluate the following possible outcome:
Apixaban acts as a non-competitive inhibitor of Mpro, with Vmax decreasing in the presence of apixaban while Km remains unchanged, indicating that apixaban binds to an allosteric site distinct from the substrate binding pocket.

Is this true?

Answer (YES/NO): YES